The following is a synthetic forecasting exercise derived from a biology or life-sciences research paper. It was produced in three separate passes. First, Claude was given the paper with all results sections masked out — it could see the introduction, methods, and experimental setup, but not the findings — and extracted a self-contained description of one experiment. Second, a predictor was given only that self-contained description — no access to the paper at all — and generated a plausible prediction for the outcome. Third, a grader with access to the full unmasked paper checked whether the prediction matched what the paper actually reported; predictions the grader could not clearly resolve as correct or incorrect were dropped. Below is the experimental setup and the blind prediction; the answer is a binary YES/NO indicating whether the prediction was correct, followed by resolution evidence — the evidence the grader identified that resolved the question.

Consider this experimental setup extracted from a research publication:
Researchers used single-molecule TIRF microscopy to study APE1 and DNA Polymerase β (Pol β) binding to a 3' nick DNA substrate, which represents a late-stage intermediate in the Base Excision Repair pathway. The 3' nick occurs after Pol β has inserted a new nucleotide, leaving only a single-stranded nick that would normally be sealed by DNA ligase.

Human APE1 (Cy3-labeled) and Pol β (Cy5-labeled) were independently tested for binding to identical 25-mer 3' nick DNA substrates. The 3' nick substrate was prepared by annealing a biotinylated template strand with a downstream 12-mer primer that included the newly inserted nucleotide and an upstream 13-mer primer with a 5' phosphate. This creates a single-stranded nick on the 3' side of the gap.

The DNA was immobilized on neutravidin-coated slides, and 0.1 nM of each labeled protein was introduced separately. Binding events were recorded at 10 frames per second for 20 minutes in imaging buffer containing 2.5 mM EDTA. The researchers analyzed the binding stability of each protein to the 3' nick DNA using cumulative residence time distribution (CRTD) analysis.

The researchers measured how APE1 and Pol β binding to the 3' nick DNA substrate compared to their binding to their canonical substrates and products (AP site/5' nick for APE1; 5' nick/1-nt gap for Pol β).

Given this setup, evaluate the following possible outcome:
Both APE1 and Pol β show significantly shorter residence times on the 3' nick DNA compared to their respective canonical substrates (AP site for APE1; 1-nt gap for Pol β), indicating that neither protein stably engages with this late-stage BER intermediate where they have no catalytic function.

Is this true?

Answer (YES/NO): NO